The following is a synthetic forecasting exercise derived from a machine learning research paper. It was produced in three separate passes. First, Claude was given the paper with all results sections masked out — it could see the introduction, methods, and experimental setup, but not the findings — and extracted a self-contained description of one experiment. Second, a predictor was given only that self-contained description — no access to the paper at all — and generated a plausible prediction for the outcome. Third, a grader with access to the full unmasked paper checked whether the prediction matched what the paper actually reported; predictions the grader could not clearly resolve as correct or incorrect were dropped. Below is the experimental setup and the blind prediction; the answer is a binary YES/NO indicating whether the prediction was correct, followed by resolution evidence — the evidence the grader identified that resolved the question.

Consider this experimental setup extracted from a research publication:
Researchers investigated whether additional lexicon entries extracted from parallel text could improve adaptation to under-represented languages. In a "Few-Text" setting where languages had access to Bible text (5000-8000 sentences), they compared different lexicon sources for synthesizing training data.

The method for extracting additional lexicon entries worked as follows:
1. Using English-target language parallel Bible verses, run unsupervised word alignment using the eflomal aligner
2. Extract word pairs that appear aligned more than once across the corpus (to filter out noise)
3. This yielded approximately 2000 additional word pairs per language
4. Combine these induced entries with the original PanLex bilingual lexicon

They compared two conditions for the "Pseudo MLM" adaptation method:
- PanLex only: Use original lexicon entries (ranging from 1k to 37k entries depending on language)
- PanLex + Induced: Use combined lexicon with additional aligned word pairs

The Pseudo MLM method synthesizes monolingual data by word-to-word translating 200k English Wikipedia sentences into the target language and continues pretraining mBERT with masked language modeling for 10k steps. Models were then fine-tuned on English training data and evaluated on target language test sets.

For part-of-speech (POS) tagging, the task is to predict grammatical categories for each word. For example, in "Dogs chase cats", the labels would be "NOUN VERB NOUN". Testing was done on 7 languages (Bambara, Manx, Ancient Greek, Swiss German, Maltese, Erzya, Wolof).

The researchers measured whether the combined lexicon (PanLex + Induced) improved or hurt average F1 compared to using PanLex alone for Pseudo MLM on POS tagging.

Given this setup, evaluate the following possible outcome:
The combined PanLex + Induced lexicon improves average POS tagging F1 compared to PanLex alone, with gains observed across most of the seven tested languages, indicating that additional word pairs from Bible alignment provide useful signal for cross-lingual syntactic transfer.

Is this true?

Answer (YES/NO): NO